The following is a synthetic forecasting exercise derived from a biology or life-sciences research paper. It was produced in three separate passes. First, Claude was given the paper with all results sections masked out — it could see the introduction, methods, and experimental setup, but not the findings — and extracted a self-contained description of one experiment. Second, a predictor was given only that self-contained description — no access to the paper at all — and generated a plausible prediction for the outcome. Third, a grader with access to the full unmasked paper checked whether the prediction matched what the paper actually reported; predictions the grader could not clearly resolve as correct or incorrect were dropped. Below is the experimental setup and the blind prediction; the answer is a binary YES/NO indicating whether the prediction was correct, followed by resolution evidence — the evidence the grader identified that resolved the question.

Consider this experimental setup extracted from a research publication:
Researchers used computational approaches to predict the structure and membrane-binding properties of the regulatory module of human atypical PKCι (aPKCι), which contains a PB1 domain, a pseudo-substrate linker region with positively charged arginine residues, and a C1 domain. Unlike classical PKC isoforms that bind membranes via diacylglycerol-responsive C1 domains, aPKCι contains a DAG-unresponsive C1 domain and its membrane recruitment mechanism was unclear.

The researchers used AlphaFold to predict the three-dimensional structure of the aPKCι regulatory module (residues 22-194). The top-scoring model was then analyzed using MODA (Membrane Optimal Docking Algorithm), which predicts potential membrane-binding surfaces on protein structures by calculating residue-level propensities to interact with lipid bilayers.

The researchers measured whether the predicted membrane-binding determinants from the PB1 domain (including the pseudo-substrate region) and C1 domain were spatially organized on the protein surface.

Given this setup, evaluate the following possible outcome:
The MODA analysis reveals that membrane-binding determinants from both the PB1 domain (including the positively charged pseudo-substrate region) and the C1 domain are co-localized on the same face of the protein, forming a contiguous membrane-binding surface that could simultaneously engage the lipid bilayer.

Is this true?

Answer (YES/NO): YES